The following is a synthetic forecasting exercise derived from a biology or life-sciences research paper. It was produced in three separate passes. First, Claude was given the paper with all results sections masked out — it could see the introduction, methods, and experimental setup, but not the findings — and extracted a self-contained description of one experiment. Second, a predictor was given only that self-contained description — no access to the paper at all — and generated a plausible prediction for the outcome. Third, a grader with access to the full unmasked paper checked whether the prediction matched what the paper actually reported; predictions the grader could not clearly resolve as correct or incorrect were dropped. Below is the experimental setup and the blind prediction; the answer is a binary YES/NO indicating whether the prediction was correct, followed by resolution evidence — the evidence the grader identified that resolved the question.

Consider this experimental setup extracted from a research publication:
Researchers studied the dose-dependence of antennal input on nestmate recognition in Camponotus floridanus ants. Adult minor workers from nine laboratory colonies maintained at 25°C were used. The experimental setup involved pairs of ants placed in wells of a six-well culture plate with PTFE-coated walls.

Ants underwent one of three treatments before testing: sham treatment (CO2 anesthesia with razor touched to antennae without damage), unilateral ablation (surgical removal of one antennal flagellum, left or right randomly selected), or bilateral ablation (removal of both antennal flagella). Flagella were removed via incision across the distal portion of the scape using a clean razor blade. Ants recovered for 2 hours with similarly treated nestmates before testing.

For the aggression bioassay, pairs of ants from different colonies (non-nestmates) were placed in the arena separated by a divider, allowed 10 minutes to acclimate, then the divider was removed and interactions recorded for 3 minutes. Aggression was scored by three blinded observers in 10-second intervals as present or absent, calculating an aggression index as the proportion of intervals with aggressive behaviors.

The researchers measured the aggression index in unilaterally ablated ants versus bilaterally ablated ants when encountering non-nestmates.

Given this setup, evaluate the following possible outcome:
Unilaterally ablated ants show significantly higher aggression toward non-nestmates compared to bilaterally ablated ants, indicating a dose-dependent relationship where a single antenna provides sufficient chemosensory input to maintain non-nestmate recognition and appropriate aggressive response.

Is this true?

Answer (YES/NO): YES